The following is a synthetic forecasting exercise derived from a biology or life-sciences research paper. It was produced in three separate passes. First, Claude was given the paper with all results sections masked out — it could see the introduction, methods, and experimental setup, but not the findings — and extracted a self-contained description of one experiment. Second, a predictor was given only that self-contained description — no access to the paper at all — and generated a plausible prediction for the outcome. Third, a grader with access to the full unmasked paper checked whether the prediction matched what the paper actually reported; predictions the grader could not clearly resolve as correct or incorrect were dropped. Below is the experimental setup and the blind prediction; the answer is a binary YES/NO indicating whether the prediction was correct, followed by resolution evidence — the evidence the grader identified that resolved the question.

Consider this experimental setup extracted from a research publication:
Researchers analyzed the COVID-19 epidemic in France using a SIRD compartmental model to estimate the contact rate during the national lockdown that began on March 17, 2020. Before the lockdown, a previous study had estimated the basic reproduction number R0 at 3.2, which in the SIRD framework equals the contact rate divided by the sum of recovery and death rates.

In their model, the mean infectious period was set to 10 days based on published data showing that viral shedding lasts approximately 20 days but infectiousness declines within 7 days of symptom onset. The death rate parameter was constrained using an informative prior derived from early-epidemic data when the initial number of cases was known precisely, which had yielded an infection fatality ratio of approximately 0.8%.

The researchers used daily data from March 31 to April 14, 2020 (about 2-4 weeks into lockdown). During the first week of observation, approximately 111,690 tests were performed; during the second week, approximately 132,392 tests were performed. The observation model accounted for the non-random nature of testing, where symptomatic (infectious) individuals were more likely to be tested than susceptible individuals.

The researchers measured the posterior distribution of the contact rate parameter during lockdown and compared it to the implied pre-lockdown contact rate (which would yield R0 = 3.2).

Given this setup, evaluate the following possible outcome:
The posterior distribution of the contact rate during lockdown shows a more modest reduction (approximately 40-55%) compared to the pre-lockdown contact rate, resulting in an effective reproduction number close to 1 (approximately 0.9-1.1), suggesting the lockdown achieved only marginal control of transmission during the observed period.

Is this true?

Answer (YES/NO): NO